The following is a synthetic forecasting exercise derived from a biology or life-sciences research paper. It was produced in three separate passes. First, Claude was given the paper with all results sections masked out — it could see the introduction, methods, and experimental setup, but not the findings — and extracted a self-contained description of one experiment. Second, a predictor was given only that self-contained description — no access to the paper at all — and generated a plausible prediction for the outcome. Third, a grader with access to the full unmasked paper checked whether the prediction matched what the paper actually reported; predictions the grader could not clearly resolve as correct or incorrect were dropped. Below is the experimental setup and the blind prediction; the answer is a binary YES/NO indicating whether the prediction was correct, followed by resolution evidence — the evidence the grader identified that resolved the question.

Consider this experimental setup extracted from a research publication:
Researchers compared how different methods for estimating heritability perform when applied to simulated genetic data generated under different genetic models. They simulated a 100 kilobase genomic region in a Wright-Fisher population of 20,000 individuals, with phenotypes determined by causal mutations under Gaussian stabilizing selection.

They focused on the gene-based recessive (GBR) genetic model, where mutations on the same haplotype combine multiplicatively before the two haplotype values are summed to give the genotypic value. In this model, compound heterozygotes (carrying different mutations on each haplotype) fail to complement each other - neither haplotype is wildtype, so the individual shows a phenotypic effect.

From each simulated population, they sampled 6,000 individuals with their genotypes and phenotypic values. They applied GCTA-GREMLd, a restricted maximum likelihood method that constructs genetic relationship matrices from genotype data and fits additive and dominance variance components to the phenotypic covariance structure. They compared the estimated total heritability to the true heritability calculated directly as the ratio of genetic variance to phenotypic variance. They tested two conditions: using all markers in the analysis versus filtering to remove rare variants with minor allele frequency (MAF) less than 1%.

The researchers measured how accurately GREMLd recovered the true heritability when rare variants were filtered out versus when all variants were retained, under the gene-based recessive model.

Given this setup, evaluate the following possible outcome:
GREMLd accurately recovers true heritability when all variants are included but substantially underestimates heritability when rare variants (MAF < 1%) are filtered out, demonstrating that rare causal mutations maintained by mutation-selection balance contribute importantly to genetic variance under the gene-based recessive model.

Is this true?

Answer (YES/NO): NO